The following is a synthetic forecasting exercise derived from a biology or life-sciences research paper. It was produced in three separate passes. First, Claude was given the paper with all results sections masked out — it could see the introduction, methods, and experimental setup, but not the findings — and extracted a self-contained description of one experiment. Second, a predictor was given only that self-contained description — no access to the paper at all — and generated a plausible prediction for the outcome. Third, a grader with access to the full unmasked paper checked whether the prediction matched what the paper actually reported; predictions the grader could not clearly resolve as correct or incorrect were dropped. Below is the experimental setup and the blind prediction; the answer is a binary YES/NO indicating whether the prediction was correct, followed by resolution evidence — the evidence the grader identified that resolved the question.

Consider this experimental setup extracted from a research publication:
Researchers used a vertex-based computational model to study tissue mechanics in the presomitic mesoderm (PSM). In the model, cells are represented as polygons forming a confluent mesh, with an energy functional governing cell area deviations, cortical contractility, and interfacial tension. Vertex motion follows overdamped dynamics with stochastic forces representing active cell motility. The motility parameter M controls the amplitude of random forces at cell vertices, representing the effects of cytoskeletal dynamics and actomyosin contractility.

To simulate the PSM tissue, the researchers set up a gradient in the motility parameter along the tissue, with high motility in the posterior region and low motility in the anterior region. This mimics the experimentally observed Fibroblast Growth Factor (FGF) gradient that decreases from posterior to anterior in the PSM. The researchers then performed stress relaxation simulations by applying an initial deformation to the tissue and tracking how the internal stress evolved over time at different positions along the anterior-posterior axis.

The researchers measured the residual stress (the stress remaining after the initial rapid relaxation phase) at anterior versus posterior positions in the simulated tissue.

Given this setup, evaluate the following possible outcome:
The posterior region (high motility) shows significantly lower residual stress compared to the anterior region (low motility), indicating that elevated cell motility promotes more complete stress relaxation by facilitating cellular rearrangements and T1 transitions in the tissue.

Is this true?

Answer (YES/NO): YES